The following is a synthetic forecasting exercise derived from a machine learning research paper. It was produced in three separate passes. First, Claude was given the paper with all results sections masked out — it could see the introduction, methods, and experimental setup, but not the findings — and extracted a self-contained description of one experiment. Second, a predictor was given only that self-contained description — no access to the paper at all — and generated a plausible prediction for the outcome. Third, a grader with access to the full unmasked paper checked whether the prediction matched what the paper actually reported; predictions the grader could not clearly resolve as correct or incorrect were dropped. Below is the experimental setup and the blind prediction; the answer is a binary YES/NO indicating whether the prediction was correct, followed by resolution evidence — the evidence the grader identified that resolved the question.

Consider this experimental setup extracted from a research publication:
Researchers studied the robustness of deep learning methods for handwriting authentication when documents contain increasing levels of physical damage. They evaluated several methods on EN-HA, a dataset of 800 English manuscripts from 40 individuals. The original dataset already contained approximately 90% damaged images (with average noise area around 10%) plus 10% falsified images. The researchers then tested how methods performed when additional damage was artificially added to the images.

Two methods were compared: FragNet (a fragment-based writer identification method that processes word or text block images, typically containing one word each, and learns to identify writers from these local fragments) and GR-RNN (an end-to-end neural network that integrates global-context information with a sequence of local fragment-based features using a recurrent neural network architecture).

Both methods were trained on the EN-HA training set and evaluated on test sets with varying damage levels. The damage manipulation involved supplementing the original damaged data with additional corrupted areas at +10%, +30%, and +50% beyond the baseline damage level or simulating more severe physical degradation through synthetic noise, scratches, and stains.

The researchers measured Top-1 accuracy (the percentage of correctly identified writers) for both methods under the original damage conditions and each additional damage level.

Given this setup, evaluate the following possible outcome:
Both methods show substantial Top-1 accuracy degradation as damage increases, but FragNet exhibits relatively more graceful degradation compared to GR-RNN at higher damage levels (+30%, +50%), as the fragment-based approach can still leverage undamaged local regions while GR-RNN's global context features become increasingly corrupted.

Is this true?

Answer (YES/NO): NO